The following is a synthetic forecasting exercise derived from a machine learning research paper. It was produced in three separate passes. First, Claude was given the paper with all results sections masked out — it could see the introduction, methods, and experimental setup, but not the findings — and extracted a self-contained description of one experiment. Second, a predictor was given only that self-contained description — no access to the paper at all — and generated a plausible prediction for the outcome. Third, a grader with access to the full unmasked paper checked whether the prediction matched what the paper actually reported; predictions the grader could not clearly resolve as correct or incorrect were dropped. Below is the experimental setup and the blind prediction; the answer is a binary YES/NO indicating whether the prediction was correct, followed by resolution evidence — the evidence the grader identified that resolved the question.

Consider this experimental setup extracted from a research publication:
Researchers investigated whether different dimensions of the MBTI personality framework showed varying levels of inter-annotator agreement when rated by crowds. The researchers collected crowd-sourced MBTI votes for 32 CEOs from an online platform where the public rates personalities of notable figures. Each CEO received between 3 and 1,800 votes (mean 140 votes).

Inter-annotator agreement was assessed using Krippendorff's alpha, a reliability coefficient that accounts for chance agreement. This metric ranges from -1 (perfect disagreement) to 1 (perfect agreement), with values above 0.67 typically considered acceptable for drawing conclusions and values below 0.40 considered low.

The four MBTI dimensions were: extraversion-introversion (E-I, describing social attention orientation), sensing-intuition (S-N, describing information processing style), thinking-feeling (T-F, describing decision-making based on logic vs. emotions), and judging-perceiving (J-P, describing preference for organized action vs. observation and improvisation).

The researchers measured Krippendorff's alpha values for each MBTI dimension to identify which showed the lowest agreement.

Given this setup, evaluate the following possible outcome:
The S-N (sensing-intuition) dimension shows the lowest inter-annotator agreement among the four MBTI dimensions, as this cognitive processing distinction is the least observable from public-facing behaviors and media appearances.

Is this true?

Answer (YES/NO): NO